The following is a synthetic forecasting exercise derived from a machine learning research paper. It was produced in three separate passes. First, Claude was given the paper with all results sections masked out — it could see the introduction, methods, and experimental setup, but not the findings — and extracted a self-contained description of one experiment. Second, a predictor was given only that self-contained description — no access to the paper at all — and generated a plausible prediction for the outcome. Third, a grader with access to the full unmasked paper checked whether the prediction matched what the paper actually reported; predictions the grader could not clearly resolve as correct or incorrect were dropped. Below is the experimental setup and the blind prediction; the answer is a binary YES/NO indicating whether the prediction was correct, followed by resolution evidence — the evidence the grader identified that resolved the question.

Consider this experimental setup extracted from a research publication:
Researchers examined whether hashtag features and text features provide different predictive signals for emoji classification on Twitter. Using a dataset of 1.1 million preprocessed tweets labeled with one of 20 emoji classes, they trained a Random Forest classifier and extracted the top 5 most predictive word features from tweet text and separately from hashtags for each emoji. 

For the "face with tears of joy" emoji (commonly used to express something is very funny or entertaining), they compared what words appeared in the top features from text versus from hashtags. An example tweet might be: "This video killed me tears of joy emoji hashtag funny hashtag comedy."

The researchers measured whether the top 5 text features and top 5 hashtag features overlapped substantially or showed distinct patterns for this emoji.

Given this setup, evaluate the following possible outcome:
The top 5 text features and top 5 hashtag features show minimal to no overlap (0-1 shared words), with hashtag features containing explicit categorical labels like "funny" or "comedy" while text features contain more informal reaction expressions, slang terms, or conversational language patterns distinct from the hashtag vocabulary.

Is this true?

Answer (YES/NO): YES